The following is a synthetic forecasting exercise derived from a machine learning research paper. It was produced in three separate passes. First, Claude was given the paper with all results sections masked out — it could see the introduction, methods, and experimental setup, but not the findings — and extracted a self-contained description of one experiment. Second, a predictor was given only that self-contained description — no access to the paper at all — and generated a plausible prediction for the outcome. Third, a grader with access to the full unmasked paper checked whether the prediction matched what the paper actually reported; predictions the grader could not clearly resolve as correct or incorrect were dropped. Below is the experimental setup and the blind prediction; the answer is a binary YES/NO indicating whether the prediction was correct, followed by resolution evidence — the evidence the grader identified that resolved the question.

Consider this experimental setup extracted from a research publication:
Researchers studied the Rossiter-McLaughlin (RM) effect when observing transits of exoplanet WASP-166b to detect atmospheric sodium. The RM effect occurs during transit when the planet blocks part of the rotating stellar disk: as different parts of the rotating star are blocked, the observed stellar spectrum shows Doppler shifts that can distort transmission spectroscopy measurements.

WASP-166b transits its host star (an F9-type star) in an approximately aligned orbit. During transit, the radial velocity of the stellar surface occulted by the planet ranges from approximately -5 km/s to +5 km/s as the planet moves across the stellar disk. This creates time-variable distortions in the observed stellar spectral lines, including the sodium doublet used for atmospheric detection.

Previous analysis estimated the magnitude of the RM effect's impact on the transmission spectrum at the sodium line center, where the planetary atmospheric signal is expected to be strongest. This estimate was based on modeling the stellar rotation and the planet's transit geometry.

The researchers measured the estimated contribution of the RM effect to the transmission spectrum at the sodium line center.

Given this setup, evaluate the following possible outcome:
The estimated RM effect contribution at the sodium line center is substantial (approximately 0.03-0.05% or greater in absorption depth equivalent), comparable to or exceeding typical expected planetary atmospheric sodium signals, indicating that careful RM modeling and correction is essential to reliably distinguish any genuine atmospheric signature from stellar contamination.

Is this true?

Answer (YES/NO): NO